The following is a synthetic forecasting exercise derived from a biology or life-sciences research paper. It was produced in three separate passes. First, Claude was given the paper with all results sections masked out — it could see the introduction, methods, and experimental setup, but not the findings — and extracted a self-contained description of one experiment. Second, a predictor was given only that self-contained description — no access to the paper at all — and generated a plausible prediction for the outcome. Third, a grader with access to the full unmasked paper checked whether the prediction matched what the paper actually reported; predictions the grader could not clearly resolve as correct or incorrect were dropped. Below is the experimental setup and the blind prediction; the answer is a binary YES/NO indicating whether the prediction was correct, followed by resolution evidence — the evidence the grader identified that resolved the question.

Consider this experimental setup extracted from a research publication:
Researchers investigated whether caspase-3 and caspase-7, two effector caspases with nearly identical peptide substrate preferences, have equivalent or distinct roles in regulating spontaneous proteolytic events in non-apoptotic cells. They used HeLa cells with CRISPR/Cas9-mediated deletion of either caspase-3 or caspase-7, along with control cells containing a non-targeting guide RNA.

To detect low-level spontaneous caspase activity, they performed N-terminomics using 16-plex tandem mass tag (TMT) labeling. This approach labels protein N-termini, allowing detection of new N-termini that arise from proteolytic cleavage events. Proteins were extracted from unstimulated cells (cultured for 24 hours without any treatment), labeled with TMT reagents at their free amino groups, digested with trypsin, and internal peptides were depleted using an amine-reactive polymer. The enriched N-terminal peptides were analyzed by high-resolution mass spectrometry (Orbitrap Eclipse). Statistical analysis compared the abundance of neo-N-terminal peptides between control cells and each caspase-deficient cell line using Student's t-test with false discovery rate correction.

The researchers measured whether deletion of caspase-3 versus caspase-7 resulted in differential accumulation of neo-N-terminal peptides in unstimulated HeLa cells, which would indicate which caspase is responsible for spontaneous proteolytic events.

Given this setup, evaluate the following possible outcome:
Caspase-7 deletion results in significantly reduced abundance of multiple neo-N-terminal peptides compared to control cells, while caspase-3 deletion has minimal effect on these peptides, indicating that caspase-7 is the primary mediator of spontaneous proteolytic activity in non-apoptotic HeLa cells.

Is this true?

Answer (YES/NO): NO